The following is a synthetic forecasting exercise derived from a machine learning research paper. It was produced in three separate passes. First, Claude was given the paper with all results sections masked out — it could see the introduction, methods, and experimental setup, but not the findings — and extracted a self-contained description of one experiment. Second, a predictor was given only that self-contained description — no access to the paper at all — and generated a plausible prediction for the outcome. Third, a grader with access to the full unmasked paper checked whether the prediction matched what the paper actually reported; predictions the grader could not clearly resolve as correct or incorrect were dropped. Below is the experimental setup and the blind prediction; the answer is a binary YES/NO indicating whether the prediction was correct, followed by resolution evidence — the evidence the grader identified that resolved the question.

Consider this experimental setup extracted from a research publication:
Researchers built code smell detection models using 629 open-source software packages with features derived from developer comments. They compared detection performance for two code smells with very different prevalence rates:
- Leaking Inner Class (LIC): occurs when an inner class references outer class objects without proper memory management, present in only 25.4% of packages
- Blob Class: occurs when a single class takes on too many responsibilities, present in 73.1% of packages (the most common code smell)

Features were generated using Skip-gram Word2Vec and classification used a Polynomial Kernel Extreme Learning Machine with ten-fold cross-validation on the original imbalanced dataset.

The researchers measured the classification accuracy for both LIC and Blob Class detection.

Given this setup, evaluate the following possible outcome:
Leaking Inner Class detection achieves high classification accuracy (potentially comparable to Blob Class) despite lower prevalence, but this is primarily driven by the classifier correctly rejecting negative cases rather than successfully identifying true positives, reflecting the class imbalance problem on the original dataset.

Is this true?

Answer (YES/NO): NO